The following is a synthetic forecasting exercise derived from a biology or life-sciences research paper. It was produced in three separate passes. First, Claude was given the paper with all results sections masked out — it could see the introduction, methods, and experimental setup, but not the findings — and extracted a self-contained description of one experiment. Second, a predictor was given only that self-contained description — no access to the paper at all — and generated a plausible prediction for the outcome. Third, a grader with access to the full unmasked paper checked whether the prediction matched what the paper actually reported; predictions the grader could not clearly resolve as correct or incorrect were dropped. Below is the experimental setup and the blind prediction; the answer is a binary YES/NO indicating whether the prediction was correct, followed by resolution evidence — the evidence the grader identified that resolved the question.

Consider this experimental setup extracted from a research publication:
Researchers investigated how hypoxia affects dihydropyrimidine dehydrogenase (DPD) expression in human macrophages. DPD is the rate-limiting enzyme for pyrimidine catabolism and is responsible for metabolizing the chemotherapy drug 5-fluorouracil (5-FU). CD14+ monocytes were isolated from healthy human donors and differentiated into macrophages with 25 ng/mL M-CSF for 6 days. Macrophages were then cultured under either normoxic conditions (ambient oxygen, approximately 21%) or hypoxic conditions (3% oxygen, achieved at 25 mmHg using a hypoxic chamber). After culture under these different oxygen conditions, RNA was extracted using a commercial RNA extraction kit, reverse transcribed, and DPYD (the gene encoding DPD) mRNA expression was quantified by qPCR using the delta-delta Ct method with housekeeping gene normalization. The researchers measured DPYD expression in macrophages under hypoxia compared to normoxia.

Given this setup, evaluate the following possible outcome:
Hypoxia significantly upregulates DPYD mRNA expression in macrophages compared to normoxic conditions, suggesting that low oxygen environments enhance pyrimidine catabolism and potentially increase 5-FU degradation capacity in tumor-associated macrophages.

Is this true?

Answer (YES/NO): NO